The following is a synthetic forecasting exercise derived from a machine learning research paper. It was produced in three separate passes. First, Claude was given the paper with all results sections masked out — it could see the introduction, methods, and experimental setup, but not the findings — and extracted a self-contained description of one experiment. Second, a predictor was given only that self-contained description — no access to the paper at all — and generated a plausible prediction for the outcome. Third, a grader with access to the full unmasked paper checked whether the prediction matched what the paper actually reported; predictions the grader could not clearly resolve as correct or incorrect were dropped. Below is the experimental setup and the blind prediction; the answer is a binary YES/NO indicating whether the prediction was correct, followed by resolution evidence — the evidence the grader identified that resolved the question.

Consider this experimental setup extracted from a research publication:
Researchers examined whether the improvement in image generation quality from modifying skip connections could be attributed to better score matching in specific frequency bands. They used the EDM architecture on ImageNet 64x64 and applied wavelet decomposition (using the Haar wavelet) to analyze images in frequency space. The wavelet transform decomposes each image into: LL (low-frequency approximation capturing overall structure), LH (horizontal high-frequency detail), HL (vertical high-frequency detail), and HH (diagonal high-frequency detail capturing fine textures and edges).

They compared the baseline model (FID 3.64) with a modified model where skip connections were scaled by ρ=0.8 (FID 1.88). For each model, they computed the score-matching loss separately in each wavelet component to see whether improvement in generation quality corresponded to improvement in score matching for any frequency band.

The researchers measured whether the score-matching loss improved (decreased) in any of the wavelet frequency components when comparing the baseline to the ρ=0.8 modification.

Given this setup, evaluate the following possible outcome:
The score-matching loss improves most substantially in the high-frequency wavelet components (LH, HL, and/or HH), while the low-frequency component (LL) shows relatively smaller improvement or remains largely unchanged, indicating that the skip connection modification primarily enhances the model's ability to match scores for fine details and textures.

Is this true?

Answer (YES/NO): NO